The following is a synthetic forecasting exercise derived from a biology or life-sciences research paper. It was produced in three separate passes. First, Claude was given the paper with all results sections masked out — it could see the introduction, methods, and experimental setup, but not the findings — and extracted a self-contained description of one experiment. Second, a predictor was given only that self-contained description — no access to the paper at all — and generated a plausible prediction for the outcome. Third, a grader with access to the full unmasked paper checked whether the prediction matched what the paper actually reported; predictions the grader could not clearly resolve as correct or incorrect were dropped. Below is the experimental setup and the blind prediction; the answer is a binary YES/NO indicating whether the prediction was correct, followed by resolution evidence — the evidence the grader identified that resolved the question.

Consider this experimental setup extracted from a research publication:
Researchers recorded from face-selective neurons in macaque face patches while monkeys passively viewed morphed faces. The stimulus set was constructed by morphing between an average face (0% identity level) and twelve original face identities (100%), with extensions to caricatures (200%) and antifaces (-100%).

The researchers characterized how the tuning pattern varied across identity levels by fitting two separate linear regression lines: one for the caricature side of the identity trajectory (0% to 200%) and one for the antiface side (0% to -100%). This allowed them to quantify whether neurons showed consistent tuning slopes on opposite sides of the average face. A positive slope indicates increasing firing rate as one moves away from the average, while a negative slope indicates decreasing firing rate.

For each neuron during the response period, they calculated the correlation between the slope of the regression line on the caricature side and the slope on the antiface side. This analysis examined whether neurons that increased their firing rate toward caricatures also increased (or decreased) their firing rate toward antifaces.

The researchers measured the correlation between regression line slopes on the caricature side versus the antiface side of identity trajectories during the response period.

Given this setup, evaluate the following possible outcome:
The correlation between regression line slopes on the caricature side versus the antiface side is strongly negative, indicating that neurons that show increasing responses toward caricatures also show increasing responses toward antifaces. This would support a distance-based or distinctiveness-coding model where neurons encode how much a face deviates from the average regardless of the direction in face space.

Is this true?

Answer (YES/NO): YES